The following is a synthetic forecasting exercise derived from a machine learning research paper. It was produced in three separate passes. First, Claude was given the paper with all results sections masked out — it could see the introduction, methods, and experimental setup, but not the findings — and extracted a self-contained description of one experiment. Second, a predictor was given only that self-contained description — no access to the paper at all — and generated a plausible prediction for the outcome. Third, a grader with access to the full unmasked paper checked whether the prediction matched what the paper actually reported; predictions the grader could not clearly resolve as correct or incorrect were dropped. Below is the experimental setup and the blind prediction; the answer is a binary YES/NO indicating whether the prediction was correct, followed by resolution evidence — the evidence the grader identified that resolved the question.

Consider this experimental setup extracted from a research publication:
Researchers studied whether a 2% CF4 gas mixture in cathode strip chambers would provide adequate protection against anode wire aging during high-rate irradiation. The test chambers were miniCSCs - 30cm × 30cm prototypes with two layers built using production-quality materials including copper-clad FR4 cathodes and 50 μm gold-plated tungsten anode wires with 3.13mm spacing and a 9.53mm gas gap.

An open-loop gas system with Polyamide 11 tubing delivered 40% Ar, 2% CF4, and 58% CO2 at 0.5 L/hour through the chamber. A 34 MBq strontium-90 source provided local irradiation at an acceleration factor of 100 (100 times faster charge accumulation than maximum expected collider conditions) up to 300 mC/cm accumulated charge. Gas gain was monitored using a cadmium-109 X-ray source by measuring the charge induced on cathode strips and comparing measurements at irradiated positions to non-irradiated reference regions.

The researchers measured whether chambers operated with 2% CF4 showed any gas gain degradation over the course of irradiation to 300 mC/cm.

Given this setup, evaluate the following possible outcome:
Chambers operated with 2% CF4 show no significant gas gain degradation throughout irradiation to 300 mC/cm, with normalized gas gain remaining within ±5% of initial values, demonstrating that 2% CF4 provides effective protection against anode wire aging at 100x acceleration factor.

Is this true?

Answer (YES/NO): NO